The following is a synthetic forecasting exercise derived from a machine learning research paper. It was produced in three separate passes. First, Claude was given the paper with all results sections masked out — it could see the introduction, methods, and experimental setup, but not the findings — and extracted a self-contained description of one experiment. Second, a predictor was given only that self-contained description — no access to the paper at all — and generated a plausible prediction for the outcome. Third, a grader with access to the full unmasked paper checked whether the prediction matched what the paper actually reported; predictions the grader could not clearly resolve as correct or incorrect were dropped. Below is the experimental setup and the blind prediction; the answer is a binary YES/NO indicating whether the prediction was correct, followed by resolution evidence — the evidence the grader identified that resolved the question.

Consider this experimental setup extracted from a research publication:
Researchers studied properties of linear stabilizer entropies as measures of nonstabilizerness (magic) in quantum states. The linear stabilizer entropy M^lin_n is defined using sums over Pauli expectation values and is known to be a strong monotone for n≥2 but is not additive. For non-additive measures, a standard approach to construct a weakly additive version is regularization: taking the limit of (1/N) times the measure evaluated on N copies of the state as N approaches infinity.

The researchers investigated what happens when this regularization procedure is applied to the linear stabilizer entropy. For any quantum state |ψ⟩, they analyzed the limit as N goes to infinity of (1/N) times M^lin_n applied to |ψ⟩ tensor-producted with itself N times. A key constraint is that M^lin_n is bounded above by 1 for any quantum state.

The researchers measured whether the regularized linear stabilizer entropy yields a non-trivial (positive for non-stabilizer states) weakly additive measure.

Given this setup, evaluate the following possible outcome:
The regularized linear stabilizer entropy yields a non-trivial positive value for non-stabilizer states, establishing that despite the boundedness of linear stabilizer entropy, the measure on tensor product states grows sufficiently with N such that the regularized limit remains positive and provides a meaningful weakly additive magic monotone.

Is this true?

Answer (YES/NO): NO